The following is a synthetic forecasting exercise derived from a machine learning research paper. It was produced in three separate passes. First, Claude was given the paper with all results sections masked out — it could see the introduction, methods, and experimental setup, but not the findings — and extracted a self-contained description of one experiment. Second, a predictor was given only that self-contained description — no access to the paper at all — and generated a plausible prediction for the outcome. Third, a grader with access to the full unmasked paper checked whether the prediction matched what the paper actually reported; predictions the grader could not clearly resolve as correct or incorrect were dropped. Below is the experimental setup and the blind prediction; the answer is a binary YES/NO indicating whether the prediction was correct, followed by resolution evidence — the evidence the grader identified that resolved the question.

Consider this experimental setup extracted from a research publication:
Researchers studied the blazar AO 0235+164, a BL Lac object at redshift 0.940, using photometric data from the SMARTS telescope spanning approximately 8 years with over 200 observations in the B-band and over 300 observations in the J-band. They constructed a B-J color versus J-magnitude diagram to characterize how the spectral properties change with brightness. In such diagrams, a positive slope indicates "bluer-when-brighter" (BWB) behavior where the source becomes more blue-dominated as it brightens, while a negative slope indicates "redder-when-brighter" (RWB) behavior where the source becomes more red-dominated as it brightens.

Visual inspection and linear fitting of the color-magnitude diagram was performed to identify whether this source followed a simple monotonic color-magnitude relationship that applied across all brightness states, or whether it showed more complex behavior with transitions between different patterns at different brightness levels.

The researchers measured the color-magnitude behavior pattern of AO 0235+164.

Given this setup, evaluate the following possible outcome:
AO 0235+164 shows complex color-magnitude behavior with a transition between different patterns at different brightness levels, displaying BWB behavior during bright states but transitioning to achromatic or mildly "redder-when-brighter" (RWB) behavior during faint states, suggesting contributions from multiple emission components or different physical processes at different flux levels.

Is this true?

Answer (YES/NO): YES